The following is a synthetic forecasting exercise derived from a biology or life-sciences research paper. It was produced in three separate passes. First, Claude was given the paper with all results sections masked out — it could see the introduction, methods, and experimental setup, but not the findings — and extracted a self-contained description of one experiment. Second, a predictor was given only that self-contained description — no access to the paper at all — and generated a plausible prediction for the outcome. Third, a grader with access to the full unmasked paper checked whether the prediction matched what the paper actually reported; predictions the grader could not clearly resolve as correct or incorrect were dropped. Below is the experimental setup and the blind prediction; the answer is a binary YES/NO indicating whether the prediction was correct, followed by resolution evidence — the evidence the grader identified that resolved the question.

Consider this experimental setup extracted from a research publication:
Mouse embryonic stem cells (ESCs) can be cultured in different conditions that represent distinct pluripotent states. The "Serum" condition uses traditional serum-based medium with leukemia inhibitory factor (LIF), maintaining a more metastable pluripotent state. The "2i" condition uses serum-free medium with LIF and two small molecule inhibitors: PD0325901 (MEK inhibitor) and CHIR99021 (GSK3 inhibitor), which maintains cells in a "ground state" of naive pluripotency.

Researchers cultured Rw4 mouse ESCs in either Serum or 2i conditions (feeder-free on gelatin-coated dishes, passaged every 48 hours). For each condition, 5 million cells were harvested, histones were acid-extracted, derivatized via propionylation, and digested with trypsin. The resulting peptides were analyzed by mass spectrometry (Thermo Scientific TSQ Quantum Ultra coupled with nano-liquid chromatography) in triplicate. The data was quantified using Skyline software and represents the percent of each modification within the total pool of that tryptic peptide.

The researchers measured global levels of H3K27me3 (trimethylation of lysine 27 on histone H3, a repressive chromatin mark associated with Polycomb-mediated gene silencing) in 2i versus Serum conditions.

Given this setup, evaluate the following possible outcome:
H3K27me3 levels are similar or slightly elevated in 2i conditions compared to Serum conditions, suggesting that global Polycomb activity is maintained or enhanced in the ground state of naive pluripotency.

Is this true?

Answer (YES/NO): NO